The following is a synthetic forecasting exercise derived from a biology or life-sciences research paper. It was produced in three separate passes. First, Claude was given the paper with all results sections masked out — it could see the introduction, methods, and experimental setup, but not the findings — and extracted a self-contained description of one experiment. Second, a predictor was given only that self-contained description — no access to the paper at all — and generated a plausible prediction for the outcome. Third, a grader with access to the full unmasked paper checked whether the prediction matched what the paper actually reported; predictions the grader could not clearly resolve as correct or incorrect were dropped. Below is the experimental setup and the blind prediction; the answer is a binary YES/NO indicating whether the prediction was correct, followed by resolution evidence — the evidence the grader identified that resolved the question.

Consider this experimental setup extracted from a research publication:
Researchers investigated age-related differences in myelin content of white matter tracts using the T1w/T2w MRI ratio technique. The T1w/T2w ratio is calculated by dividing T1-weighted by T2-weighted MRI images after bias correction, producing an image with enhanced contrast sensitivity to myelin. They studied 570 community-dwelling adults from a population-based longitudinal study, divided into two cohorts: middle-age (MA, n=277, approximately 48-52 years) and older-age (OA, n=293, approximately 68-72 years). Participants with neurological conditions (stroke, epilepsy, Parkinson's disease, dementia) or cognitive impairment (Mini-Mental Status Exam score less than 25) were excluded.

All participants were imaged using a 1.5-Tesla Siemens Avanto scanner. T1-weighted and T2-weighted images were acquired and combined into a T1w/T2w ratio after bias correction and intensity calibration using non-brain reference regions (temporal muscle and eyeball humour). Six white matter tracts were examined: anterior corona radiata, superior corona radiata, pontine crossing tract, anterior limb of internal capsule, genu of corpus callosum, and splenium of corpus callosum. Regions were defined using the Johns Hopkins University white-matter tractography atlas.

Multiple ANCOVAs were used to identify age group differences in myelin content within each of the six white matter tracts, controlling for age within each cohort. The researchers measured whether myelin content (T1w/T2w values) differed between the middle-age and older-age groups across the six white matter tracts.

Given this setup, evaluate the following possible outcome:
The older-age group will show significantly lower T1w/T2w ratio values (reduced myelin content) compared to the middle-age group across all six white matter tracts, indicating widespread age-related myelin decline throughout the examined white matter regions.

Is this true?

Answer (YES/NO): YES